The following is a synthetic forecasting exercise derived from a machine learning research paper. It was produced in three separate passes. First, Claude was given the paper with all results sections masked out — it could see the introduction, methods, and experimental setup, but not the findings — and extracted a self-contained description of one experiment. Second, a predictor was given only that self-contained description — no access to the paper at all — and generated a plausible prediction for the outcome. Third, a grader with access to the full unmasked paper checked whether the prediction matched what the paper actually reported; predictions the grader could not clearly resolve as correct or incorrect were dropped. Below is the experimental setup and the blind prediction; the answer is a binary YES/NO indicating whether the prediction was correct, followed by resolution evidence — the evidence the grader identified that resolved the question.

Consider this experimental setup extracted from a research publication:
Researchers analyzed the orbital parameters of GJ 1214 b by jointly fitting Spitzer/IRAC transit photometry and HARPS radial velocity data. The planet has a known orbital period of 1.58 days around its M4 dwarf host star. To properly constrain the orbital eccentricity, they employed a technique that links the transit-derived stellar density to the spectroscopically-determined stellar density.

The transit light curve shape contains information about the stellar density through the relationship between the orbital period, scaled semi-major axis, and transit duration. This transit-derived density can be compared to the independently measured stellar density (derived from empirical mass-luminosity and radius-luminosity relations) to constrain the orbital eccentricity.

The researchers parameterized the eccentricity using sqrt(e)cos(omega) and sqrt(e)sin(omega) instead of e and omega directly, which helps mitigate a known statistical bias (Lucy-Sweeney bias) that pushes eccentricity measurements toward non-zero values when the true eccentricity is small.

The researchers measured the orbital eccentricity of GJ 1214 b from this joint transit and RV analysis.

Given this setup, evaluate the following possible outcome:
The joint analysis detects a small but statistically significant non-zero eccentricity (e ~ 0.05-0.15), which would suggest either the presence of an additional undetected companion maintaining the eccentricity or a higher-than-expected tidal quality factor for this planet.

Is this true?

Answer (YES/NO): NO